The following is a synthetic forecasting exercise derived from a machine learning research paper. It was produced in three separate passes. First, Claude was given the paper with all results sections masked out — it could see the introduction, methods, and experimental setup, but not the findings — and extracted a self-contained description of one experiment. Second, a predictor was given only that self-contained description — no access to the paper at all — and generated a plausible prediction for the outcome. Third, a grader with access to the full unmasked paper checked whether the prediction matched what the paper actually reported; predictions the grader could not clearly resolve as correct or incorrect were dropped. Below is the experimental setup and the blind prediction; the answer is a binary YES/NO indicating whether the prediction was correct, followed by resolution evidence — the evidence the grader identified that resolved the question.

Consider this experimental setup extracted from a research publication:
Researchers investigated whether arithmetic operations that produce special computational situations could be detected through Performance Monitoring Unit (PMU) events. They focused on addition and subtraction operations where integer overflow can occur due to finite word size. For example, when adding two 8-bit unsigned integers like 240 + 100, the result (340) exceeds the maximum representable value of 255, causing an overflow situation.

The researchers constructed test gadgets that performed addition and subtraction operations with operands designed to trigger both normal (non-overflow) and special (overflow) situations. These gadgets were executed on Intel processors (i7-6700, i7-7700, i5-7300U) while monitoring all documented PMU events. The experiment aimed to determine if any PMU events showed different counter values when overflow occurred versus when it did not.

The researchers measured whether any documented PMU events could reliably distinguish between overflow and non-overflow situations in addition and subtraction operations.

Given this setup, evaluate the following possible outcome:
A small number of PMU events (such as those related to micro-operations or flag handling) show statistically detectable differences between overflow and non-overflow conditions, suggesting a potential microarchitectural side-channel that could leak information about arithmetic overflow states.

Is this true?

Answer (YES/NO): NO